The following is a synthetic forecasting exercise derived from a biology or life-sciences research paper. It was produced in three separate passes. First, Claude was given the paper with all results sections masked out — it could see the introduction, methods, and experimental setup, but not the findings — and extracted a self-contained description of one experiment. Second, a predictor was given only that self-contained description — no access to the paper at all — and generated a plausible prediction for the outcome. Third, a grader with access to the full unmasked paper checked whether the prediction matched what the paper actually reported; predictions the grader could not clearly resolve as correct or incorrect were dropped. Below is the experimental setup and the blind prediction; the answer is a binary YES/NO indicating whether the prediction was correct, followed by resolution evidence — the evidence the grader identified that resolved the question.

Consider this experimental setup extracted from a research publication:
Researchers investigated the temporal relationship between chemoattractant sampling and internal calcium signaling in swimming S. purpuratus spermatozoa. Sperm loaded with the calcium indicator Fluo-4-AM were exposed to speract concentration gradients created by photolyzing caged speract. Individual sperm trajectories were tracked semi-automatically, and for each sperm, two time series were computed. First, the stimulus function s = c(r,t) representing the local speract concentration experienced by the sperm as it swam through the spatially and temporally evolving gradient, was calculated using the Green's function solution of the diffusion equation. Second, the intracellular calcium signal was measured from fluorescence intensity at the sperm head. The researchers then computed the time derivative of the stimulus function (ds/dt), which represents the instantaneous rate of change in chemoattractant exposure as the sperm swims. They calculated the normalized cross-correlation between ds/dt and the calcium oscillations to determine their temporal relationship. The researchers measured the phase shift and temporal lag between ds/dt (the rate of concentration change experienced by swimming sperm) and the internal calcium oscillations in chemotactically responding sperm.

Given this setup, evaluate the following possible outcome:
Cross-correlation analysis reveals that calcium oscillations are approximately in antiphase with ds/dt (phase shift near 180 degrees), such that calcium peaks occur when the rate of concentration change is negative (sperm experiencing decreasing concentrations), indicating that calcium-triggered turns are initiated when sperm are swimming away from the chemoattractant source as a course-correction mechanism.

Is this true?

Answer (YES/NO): NO